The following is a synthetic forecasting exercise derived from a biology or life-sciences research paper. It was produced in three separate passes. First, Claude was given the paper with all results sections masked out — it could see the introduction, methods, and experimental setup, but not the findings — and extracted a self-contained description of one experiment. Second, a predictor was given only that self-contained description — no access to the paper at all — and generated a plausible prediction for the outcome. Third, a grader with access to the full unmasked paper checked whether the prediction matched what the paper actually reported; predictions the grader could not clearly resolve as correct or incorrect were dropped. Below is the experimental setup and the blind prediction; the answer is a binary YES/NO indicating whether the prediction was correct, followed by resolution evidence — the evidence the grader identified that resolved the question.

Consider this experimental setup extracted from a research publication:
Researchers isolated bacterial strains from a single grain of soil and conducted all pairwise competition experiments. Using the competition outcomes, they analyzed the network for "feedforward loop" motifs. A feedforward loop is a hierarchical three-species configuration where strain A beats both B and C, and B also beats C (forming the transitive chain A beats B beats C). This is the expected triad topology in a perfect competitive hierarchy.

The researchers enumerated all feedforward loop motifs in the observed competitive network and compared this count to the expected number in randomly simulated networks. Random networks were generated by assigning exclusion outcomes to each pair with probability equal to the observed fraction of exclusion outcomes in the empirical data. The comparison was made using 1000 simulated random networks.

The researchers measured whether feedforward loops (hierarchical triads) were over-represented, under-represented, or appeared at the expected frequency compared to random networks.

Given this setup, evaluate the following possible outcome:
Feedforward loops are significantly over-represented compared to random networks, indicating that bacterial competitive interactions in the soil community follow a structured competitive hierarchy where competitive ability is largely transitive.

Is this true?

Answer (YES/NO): YES